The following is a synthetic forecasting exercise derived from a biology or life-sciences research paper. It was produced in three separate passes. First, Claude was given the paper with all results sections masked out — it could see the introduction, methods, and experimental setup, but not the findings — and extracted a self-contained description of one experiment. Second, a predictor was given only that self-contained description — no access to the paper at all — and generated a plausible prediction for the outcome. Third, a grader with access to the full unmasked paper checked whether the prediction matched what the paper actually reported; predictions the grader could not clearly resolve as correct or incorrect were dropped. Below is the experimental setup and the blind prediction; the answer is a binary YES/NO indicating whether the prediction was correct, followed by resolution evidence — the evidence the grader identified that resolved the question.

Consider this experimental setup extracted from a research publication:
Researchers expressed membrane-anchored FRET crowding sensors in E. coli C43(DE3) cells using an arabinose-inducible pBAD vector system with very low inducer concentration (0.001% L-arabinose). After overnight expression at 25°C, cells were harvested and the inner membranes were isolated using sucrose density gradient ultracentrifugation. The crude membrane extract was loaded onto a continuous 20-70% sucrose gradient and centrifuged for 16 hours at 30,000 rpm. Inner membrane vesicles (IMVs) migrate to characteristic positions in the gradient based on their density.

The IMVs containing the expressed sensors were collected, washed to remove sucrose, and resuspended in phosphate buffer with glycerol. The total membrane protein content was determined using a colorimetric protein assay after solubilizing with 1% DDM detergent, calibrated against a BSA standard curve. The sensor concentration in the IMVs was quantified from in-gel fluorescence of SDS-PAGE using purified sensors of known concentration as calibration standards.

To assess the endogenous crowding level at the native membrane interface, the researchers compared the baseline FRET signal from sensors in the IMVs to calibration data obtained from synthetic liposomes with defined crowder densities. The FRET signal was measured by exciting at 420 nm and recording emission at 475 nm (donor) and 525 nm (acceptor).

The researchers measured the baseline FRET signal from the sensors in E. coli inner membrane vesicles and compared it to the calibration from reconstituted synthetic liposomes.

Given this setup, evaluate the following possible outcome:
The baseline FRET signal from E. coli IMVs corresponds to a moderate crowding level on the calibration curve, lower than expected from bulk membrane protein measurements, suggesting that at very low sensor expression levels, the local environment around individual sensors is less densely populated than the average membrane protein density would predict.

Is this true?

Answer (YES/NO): NO